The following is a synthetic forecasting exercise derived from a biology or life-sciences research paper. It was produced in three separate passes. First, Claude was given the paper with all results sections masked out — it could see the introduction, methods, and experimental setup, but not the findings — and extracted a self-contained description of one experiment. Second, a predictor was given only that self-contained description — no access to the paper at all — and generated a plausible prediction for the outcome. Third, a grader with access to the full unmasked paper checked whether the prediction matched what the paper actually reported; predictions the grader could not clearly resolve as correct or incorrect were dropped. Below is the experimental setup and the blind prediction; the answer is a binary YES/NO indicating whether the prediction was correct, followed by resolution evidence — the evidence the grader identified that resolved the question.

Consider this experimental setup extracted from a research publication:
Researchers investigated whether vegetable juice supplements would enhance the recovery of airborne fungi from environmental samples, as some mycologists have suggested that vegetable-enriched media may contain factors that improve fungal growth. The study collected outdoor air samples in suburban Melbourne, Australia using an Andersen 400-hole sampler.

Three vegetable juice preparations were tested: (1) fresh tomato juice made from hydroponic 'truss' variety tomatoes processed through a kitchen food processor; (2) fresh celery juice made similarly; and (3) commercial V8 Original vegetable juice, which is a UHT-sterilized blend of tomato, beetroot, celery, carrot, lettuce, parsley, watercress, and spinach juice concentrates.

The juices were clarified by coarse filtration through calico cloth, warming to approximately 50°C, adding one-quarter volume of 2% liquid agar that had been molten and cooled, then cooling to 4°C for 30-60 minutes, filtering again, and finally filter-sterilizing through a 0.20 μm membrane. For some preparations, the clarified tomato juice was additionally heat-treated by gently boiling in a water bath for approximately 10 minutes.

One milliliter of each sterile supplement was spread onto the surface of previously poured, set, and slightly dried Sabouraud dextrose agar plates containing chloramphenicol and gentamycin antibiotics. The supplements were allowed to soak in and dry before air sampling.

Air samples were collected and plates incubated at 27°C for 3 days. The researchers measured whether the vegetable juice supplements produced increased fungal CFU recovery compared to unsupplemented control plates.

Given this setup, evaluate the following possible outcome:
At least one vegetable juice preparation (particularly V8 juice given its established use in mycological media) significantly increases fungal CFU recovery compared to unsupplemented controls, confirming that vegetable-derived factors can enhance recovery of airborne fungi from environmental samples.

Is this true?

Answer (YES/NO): NO